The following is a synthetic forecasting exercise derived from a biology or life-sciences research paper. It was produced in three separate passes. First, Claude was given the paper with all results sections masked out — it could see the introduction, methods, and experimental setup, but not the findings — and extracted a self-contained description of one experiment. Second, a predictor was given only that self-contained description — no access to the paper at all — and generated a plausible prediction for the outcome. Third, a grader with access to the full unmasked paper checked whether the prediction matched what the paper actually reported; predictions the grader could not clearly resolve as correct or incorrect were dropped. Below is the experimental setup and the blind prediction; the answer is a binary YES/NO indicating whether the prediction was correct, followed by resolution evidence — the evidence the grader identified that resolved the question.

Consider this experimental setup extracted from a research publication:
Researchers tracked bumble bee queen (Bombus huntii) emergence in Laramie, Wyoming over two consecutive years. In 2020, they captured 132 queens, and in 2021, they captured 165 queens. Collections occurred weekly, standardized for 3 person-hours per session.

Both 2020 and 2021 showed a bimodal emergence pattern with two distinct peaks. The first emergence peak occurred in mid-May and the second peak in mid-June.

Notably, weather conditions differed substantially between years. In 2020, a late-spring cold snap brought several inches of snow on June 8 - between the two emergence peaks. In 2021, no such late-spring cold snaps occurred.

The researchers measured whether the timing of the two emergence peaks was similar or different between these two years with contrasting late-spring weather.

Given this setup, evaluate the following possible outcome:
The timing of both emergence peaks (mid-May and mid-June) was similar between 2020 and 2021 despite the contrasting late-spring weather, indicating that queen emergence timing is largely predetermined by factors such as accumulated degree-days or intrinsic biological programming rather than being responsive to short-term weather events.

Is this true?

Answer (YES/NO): YES